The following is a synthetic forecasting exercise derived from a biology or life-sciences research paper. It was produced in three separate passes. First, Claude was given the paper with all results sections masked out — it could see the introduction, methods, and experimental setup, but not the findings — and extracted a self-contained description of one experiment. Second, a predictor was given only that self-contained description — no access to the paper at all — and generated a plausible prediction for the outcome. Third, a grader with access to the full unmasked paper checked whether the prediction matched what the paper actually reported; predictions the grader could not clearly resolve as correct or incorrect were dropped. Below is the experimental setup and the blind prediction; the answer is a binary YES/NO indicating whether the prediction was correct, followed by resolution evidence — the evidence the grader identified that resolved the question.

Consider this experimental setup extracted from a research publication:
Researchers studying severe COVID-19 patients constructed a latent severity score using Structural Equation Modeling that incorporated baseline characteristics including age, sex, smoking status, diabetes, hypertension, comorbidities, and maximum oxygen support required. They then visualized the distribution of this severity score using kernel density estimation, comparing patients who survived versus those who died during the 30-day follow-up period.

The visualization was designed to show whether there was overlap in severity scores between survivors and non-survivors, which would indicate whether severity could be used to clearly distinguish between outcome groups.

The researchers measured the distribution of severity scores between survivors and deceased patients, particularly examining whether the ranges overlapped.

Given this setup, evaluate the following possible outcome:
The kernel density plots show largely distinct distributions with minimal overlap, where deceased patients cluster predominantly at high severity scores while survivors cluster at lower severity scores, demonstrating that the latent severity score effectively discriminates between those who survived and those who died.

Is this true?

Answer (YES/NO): NO